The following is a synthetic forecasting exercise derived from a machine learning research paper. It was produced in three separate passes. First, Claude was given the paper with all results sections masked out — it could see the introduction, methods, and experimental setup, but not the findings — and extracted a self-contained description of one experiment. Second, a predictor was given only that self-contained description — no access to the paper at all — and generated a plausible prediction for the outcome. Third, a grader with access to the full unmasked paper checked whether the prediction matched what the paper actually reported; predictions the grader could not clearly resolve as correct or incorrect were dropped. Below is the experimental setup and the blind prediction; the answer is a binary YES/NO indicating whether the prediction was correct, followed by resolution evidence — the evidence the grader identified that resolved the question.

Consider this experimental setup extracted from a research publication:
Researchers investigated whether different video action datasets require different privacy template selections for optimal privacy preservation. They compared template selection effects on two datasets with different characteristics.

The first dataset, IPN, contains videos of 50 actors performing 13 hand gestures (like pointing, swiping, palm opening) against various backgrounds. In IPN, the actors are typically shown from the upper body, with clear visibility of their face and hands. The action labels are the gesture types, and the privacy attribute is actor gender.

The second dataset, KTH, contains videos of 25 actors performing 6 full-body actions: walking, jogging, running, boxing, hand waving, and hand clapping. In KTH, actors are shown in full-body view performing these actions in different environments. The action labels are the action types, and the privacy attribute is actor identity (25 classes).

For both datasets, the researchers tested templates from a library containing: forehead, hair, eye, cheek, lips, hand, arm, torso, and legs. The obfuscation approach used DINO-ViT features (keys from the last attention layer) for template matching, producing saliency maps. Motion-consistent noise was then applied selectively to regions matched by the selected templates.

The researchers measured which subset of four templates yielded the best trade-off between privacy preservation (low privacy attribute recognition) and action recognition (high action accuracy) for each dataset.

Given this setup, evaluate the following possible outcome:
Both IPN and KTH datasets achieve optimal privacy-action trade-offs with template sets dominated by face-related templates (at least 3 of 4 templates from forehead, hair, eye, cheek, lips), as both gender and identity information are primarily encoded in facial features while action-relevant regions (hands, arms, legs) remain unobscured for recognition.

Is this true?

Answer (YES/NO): NO